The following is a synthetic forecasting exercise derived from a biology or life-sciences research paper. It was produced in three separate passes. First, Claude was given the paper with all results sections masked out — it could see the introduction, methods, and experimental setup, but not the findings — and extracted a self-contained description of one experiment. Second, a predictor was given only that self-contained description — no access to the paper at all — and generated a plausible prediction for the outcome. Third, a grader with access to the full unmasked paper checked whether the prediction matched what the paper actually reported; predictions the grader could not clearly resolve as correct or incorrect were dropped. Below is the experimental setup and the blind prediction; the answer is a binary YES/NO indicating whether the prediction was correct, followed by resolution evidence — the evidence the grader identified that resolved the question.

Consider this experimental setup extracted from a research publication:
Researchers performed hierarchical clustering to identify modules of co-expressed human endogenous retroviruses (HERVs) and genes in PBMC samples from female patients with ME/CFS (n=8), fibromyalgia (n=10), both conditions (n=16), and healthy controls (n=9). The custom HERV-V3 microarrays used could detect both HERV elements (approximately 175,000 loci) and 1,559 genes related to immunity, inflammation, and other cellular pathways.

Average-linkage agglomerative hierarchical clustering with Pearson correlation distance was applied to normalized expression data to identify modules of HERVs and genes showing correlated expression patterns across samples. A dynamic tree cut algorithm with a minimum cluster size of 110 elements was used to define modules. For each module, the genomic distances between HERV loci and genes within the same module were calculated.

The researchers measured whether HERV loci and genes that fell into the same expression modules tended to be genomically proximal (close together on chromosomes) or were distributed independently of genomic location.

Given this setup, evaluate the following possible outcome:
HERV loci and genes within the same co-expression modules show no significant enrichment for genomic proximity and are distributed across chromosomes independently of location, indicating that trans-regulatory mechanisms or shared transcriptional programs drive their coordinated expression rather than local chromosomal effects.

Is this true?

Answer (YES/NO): YES